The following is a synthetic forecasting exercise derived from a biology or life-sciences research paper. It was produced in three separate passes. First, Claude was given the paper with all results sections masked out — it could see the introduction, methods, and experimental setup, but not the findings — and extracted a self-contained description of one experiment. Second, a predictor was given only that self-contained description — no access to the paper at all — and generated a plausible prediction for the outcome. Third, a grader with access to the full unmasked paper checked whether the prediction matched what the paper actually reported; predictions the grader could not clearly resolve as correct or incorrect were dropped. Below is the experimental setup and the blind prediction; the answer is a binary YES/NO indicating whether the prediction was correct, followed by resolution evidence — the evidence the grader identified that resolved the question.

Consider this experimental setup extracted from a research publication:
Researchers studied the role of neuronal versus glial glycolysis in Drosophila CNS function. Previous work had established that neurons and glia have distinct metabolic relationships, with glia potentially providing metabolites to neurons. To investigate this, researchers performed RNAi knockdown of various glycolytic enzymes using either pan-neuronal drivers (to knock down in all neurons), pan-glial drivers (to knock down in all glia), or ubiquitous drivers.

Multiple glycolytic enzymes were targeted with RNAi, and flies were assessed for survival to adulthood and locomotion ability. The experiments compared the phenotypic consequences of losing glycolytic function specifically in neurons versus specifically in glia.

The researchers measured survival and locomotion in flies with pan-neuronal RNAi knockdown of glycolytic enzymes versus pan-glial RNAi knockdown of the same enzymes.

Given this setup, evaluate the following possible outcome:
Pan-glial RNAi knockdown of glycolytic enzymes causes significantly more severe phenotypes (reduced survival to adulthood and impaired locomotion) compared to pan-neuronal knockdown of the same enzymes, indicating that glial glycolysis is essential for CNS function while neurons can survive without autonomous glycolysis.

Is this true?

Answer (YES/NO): YES